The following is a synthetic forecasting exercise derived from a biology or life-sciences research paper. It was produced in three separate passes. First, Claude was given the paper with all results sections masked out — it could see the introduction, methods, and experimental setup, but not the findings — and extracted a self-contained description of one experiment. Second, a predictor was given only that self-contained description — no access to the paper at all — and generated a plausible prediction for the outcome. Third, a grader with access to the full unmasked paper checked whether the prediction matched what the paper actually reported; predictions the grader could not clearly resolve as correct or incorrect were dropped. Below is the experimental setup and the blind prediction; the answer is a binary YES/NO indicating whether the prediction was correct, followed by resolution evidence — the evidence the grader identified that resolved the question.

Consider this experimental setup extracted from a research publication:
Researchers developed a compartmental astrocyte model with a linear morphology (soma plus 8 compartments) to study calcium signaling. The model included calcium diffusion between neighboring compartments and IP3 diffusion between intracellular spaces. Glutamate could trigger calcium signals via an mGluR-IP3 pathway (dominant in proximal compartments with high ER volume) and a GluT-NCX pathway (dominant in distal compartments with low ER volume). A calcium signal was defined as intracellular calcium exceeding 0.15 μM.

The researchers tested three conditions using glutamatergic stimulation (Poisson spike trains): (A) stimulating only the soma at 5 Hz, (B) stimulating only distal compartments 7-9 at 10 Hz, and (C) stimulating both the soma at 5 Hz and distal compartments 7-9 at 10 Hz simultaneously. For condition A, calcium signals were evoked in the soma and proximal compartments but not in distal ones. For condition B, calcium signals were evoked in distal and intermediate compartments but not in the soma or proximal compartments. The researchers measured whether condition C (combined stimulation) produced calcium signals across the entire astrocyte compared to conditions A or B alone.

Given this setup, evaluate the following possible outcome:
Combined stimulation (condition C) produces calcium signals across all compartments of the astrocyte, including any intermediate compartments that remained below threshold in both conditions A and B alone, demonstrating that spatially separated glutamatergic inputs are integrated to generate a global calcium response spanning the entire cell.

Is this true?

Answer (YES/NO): NO